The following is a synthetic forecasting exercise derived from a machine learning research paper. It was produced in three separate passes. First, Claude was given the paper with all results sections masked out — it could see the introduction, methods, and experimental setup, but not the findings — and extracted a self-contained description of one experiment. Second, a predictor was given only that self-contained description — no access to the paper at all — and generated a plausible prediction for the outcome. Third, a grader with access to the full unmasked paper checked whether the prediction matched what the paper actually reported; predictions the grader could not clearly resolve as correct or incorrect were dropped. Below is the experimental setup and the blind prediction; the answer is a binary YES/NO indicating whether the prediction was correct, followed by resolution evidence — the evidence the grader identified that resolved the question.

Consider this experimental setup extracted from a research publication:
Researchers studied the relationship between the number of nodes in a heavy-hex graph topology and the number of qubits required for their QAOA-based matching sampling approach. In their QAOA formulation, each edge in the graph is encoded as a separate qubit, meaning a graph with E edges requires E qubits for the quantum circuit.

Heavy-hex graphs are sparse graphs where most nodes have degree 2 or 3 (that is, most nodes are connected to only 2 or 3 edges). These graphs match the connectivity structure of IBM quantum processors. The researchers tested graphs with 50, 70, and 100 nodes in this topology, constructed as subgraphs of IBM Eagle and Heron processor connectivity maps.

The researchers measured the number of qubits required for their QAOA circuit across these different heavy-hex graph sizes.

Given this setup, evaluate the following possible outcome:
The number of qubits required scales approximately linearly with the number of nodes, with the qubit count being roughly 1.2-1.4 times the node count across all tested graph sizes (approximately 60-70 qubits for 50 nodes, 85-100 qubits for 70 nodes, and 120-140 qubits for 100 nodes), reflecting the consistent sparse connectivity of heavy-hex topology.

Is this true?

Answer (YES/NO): NO